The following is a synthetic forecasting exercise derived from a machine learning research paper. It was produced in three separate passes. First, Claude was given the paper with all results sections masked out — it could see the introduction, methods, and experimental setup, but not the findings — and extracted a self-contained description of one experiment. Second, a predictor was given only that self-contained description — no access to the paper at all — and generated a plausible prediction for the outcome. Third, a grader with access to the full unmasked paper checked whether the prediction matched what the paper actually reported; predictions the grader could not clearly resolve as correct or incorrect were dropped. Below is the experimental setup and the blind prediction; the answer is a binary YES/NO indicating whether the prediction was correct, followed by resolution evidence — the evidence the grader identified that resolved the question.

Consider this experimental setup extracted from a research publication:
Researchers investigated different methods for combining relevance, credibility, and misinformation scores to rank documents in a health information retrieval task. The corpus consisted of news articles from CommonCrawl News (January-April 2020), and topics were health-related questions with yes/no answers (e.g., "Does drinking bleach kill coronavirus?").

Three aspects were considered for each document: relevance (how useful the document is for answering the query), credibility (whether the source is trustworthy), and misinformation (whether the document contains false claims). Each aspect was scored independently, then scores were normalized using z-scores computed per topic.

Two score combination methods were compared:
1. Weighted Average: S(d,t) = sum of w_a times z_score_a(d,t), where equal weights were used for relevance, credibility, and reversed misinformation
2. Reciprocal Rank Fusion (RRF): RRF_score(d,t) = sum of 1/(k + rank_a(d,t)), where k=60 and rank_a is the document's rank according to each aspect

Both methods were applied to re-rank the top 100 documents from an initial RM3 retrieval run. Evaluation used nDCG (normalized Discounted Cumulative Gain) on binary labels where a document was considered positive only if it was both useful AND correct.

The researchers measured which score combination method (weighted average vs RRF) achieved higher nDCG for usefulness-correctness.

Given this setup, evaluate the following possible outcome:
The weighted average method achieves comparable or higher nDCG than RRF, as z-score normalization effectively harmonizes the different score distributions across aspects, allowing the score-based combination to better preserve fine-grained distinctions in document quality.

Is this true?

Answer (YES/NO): NO